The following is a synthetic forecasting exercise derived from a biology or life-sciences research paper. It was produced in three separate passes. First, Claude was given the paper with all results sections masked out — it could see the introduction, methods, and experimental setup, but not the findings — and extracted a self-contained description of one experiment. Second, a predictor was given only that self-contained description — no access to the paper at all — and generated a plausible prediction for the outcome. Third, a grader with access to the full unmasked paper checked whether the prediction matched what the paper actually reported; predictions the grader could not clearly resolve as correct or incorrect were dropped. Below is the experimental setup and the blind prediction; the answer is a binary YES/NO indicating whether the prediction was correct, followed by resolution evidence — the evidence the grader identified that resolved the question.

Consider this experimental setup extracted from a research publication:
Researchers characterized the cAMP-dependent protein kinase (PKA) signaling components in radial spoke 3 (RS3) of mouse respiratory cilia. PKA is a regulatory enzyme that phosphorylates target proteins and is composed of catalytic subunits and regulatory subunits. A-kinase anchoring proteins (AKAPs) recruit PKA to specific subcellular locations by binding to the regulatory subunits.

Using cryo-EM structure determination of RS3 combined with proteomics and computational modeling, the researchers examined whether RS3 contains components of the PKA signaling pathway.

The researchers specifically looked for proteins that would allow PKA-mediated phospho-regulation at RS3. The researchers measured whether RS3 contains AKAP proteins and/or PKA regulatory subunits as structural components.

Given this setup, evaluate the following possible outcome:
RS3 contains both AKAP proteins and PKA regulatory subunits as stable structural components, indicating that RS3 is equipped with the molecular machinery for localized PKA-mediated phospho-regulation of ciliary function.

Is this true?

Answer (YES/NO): YES